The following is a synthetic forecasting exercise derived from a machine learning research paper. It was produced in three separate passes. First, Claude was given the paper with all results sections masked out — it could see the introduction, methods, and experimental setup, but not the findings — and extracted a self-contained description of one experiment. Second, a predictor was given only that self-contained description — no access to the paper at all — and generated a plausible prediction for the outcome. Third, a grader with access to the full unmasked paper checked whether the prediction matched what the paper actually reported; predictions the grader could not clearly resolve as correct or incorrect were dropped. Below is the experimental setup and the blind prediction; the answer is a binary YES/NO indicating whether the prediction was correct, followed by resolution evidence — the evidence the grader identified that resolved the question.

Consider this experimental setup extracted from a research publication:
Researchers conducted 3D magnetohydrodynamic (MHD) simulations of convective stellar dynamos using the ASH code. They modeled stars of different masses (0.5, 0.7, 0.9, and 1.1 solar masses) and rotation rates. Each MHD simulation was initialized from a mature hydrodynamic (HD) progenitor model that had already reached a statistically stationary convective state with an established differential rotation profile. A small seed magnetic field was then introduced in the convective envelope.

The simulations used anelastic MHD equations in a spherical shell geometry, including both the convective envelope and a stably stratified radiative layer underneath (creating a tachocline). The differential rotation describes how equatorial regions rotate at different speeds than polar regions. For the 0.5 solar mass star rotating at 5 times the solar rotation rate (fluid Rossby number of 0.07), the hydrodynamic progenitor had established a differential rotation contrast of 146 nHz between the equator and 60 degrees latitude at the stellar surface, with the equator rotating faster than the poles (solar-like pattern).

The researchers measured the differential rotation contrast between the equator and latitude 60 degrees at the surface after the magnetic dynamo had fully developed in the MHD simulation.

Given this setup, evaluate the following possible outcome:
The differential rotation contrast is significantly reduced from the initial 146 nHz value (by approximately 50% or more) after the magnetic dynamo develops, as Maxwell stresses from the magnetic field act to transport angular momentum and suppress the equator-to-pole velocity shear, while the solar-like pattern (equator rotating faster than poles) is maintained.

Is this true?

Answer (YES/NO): YES